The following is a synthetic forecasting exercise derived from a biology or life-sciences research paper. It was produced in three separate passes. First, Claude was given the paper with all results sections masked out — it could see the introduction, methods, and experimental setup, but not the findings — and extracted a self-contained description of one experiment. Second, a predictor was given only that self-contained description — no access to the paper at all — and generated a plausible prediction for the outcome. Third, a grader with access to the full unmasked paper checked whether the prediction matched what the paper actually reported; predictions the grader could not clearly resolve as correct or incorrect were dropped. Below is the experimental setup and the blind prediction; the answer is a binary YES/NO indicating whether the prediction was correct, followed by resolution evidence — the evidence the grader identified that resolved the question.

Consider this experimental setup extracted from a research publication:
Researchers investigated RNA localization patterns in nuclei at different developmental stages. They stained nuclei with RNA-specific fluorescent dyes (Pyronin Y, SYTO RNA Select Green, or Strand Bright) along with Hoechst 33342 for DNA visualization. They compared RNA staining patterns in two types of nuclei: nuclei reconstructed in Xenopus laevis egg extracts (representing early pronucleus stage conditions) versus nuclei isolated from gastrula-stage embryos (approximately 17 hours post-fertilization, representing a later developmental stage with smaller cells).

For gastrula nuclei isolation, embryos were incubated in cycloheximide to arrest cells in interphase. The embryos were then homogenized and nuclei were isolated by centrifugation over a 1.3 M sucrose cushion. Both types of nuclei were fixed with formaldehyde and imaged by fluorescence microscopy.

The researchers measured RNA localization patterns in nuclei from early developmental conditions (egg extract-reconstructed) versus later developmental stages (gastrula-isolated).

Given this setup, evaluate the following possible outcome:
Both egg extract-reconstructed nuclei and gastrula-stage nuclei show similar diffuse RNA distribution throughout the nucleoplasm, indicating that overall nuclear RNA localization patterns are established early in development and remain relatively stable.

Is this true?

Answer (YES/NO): NO